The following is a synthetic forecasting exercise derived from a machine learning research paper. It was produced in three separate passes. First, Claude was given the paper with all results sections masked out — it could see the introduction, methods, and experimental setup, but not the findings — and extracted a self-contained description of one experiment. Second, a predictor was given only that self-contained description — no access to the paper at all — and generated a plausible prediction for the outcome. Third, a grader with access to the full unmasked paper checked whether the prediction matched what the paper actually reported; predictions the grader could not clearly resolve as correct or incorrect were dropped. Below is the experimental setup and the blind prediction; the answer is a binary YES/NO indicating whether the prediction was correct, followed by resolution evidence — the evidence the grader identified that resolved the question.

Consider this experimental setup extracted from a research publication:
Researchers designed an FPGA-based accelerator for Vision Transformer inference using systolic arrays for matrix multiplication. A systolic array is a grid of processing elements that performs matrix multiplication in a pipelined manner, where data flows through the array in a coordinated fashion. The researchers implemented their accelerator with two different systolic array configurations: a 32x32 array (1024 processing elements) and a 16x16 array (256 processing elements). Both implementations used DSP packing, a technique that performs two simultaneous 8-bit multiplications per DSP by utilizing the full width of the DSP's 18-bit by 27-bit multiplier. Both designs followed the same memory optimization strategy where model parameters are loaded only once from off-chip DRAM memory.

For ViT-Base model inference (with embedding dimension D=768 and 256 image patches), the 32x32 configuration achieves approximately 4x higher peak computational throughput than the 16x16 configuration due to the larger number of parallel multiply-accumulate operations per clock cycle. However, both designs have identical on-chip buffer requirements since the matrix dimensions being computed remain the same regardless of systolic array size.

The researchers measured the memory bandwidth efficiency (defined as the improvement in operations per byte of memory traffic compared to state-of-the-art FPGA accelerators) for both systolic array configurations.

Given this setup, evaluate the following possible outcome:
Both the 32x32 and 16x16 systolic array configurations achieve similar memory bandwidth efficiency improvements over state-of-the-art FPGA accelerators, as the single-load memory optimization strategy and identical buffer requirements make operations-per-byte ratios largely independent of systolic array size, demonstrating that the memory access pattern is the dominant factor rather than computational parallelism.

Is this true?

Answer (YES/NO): NO